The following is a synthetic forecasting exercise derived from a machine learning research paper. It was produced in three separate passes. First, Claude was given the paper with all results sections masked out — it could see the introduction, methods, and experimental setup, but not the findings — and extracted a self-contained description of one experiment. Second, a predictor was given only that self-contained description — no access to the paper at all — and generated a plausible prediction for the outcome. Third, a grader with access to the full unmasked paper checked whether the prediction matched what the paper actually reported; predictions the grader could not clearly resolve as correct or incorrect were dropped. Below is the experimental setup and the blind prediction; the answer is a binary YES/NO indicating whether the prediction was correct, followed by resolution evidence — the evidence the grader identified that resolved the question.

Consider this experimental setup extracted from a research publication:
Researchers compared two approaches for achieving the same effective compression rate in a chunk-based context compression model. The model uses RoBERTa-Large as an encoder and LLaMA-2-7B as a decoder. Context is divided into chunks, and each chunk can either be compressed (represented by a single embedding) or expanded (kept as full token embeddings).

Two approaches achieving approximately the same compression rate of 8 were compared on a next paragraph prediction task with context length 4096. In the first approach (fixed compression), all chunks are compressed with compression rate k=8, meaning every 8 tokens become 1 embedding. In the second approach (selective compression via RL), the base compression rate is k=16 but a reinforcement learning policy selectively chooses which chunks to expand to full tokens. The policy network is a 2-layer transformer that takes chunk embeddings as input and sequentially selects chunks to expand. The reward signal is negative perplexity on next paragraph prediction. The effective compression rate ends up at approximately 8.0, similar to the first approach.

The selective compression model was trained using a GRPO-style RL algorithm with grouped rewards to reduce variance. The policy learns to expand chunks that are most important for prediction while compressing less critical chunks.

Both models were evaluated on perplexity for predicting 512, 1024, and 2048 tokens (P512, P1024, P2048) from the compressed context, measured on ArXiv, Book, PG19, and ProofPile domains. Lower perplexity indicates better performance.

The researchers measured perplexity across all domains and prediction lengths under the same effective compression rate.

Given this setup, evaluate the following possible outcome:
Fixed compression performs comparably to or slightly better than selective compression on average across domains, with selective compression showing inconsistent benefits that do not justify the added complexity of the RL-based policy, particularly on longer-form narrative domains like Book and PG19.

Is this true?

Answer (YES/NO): NO